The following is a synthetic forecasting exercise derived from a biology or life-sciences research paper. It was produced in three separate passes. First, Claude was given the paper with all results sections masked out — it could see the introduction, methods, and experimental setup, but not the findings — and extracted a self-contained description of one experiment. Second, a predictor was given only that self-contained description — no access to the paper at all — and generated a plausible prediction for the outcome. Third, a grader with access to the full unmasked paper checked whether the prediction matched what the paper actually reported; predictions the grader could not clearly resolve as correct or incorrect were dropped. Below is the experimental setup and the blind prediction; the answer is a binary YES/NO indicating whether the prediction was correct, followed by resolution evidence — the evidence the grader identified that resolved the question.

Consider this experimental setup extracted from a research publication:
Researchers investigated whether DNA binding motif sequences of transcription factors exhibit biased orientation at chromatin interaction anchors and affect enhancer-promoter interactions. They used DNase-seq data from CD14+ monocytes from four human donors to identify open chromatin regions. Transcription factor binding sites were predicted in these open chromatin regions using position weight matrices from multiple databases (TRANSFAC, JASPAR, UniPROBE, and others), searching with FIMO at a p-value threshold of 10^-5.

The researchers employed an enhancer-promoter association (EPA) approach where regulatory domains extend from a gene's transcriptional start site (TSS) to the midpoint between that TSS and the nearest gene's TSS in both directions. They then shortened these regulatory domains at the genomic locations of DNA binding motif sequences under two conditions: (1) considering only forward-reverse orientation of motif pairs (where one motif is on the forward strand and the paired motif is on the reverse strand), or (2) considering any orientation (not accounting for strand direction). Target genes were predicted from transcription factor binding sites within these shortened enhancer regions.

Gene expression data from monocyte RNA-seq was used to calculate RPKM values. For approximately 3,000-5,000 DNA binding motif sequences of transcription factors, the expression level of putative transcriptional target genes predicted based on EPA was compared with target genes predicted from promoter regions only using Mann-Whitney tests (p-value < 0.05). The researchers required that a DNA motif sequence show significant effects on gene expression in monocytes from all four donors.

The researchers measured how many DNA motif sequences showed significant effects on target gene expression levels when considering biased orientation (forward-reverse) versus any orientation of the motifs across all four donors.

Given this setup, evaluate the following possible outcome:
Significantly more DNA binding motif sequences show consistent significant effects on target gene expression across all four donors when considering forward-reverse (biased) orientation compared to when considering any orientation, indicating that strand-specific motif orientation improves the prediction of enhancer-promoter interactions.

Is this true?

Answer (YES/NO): YES